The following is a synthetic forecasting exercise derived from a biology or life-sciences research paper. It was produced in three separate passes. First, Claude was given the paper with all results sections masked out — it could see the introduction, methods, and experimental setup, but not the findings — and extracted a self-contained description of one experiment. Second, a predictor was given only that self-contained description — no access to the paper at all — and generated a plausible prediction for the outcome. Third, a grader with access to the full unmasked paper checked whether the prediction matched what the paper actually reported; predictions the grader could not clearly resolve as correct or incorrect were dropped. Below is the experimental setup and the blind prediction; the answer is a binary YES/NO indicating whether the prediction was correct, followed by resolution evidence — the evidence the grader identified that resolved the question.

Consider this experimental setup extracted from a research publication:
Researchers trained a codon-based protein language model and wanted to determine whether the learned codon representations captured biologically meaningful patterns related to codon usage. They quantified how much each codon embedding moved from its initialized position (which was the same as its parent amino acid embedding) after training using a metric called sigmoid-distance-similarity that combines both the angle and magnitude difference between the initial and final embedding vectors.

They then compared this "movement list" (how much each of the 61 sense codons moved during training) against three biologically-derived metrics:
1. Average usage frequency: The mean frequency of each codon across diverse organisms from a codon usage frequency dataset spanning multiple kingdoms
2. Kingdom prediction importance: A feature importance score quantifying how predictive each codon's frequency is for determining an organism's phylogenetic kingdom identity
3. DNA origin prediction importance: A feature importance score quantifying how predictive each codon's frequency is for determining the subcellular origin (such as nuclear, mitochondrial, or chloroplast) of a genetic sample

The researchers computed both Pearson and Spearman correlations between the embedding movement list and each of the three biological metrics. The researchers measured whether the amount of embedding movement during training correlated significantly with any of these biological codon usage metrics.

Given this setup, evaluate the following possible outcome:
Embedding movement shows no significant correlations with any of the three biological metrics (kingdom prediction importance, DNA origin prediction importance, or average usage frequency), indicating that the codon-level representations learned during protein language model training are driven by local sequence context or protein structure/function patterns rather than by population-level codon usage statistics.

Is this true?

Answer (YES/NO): NO